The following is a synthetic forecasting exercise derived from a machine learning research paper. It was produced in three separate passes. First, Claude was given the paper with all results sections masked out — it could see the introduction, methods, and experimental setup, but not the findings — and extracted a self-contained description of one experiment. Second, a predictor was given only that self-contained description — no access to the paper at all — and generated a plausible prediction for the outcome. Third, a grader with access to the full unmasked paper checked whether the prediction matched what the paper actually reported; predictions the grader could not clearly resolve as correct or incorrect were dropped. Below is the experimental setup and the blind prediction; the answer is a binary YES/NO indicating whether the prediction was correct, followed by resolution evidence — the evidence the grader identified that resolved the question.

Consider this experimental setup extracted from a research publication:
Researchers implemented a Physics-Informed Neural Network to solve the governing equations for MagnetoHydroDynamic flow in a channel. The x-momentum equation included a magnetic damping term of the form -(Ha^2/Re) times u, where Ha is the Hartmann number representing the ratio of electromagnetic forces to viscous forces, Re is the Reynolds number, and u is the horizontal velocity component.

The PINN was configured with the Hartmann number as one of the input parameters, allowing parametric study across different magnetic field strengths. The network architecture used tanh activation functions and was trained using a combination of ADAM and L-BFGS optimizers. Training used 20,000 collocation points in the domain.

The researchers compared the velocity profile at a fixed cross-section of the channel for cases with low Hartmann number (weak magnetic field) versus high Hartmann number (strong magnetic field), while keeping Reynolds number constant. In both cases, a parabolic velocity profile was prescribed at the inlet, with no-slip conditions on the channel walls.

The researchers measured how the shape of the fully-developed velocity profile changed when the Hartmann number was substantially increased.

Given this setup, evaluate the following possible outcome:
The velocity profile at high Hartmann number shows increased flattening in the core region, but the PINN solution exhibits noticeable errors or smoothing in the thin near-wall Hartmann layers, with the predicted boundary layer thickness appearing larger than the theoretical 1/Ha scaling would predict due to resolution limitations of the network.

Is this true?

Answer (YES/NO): NO